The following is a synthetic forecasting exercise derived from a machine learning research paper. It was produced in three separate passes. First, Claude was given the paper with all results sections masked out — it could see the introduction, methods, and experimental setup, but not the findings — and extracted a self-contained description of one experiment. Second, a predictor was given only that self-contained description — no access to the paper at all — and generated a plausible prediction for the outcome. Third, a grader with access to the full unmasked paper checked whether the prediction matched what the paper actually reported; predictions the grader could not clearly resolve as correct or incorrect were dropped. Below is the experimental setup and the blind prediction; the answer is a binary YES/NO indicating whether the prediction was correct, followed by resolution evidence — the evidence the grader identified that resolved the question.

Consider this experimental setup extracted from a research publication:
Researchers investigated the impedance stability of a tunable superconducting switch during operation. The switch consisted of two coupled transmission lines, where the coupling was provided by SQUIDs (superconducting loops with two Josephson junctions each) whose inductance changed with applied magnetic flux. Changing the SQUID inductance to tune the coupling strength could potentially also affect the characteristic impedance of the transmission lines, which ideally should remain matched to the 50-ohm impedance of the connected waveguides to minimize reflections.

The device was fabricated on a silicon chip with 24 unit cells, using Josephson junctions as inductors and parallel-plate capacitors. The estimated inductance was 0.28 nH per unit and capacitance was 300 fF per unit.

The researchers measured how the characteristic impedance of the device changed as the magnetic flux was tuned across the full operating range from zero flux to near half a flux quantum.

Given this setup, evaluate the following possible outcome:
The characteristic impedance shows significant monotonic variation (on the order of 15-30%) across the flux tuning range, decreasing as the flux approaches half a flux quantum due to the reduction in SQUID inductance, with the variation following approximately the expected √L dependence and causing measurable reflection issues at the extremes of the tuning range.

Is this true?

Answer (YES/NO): NO